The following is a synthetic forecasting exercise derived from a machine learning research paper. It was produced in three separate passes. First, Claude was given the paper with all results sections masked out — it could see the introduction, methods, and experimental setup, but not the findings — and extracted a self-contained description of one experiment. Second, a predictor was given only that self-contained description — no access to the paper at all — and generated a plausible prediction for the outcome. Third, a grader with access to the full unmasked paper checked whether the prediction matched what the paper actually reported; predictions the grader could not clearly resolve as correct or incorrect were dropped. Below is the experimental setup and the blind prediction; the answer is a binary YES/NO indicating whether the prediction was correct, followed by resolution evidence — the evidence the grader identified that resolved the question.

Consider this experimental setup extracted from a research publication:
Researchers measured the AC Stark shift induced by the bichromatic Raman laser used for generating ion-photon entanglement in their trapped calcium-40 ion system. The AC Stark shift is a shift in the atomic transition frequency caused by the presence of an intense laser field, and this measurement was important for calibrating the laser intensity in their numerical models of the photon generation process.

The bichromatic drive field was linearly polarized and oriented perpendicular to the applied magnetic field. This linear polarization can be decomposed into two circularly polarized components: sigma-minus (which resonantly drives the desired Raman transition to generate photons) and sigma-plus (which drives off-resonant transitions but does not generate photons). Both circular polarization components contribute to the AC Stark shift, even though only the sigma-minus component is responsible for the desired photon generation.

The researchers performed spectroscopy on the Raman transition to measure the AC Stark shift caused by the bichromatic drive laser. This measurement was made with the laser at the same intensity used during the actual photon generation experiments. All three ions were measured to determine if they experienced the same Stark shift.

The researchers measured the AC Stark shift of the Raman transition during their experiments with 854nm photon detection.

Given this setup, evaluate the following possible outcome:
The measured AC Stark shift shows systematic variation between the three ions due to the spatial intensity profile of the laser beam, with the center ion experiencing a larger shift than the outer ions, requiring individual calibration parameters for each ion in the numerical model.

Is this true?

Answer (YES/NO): NO